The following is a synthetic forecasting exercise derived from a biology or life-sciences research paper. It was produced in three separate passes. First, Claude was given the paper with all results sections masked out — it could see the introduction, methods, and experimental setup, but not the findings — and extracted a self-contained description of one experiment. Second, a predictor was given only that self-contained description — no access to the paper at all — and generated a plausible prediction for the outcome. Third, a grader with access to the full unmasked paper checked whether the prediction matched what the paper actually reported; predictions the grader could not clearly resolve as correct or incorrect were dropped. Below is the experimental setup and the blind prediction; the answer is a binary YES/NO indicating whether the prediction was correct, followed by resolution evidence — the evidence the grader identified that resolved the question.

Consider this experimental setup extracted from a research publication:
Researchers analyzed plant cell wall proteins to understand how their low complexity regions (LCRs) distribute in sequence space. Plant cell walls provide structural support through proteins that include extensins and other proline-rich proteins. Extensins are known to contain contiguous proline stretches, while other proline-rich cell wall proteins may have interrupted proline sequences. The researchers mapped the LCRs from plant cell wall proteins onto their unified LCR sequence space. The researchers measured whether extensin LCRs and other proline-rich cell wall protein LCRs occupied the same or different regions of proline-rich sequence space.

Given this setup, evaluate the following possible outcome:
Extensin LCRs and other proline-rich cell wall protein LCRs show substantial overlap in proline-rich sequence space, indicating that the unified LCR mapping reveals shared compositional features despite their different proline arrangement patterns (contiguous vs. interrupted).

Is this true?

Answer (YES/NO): NO